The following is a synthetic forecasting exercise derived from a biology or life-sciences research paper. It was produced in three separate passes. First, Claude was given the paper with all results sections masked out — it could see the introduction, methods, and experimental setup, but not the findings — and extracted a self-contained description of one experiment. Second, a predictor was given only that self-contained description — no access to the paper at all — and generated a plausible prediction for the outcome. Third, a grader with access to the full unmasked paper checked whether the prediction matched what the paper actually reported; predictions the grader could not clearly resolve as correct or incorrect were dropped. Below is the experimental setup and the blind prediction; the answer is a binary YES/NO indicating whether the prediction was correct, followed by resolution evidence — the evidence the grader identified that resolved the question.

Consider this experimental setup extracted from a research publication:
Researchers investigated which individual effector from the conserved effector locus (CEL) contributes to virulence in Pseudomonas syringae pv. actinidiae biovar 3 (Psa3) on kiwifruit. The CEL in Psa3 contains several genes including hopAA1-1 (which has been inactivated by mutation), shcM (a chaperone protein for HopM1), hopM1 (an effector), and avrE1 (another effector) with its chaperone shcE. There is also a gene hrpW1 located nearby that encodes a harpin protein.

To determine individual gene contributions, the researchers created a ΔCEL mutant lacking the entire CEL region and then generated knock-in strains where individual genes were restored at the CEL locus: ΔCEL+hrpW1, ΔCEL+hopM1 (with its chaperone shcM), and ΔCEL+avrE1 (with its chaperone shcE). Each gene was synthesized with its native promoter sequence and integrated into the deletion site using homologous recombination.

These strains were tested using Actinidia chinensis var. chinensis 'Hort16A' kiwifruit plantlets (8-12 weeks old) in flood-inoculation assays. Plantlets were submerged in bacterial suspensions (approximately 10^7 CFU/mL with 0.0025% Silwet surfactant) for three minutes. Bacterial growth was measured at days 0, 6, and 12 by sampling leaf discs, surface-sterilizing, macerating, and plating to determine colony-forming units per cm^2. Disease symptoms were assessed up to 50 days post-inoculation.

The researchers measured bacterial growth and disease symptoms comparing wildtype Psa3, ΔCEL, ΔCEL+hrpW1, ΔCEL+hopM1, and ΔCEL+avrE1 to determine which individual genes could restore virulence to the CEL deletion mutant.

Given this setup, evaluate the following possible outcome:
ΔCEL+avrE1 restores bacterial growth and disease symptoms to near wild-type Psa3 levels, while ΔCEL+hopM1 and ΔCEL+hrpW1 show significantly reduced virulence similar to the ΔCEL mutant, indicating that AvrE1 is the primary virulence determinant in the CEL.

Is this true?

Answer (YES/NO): YES